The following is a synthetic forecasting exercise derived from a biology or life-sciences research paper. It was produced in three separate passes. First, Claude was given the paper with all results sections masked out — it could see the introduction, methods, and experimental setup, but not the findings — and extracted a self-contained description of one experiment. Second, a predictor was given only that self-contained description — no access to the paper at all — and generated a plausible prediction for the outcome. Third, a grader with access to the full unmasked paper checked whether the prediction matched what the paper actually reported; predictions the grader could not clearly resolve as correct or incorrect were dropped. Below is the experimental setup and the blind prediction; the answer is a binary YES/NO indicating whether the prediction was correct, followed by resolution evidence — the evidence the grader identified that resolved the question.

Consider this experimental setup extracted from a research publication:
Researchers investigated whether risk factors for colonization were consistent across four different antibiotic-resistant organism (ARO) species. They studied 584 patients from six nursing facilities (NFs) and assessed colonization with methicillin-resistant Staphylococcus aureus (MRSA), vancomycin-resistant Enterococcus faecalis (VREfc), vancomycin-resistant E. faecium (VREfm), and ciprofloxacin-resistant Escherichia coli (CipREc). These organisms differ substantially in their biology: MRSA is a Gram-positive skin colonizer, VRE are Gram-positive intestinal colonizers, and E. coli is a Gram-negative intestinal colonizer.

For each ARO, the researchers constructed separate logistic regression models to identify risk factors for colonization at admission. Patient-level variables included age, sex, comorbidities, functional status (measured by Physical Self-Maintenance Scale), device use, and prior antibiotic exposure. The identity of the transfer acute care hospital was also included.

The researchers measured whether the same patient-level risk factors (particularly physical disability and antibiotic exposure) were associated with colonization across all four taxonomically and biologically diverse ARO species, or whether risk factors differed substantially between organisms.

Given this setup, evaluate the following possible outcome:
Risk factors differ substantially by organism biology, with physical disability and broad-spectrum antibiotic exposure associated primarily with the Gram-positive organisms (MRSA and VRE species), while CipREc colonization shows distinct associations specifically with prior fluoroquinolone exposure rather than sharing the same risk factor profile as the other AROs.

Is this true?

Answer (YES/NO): NO